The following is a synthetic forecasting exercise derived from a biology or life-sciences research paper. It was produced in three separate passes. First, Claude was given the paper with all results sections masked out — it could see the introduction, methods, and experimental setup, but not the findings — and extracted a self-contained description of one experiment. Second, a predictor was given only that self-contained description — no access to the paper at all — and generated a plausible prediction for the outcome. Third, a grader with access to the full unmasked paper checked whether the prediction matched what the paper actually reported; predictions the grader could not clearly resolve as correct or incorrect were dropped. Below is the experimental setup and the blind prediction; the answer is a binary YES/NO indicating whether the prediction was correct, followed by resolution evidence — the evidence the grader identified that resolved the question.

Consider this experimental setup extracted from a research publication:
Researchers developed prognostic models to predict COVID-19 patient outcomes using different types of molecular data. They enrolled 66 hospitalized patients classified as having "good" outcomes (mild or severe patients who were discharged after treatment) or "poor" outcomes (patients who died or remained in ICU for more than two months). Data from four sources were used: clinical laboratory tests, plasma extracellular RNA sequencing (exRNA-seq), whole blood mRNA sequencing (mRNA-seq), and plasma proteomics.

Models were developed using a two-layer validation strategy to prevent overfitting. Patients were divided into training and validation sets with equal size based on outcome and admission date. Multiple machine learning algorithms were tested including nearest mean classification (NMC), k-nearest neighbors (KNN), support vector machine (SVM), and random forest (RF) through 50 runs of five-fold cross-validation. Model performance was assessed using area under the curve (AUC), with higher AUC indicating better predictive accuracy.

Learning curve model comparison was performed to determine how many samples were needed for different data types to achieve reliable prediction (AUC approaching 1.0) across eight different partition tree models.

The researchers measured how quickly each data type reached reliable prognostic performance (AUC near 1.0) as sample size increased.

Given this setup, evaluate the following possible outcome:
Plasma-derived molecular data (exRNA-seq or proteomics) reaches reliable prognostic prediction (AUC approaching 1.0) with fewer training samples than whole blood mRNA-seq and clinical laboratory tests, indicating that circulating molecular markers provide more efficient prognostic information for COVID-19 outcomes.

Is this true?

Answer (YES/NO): NO